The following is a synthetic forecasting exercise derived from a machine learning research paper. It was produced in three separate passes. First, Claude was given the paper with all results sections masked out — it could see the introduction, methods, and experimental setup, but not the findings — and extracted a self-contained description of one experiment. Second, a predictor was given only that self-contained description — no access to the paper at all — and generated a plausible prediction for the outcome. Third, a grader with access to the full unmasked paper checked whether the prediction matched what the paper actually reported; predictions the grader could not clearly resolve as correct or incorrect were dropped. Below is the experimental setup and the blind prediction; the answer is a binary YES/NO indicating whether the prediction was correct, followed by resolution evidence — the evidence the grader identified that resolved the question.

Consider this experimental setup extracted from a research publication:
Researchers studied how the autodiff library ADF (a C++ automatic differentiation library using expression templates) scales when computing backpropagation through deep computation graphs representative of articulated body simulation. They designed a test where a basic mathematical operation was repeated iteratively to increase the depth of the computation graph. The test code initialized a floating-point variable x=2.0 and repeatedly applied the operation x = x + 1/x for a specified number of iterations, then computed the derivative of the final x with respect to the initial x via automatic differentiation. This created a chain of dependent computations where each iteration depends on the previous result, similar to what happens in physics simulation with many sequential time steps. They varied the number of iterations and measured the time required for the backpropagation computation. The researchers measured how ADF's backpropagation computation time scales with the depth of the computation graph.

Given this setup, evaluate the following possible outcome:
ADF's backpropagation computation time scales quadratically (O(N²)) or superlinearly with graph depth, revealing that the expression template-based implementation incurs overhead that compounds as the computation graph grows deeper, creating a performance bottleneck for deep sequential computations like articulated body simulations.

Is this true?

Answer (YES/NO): NO